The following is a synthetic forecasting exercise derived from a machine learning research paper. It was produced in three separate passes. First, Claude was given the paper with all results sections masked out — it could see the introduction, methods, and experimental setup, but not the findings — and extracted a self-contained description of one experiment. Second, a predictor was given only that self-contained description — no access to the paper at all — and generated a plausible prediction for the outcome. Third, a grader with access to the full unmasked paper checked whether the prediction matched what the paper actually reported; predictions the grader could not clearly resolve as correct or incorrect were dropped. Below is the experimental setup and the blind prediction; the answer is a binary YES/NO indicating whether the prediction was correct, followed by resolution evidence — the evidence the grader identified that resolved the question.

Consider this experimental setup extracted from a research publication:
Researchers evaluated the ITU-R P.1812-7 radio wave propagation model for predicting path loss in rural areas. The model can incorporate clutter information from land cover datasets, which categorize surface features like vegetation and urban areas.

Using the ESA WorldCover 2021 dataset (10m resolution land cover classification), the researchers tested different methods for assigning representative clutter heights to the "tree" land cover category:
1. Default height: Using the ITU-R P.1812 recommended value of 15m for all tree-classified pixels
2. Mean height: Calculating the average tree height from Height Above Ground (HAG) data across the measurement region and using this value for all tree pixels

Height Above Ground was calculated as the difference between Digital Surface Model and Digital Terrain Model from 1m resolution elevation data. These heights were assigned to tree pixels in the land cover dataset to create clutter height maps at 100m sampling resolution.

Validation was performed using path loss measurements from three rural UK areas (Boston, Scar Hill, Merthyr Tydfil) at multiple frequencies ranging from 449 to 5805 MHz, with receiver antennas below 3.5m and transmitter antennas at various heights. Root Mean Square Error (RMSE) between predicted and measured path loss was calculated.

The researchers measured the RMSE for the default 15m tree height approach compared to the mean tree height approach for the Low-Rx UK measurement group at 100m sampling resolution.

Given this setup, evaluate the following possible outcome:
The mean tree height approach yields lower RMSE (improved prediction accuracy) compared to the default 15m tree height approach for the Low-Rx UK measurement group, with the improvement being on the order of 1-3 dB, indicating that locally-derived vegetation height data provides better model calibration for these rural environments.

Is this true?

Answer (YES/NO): NO